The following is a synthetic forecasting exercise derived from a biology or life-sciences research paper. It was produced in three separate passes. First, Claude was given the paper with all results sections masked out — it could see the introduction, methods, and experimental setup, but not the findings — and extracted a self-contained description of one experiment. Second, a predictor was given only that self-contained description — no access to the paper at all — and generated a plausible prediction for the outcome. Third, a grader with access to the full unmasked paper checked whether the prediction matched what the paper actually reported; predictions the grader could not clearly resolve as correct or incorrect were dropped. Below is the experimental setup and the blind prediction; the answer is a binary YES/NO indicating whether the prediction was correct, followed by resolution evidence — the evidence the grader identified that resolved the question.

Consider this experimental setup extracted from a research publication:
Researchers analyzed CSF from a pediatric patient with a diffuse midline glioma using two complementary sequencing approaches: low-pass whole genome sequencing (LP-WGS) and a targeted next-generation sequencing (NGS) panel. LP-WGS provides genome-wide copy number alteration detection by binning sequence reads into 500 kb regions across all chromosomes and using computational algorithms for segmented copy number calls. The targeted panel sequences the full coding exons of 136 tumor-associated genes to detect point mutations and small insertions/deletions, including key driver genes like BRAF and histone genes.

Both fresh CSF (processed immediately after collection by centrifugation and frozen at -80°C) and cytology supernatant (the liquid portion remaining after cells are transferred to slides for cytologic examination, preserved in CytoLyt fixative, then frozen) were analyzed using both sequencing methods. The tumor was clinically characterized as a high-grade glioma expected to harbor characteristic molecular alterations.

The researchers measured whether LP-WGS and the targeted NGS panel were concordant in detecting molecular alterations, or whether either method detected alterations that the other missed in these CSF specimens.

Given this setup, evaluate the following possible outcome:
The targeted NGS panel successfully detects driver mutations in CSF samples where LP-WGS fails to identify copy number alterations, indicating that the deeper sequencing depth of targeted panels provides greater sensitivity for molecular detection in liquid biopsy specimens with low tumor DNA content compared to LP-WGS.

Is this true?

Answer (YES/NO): YES